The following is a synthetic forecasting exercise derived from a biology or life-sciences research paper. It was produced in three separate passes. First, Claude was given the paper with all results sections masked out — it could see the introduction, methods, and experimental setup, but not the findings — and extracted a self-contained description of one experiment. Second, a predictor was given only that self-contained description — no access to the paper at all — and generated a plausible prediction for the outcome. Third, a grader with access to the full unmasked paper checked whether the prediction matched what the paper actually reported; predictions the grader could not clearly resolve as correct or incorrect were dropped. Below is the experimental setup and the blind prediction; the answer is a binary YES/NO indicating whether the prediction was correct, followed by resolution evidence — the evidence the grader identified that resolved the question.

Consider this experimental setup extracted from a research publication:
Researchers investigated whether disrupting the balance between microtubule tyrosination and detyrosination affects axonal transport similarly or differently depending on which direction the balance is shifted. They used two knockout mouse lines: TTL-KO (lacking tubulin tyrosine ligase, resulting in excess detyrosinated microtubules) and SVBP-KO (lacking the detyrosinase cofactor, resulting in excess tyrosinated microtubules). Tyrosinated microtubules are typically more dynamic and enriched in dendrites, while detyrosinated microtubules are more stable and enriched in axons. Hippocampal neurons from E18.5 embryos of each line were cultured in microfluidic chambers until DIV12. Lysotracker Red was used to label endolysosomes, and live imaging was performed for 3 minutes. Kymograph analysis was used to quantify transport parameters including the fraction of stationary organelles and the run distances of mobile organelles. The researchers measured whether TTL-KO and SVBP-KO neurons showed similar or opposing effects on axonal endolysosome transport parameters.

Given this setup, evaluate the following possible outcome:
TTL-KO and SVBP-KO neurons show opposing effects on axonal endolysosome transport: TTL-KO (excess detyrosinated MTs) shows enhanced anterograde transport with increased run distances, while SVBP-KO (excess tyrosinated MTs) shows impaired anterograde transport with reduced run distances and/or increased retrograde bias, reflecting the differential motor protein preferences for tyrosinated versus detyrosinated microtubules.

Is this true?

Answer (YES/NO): NO